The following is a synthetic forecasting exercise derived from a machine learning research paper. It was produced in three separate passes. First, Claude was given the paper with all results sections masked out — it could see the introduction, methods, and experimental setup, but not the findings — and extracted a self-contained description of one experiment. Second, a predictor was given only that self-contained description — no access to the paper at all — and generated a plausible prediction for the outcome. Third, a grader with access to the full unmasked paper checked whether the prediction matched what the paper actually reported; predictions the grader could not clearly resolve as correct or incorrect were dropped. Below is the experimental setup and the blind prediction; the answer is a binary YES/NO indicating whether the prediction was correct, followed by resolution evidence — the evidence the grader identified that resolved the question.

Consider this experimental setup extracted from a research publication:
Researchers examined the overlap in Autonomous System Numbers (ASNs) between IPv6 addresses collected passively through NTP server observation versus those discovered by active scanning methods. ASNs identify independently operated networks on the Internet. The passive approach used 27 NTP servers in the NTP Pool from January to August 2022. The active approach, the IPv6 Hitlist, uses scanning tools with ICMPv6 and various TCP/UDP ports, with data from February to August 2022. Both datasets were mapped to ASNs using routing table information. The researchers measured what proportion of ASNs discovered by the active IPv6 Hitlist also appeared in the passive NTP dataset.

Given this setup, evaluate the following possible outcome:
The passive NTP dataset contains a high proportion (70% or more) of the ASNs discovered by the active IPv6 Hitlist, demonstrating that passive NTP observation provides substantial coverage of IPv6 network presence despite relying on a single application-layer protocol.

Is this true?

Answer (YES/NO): NO